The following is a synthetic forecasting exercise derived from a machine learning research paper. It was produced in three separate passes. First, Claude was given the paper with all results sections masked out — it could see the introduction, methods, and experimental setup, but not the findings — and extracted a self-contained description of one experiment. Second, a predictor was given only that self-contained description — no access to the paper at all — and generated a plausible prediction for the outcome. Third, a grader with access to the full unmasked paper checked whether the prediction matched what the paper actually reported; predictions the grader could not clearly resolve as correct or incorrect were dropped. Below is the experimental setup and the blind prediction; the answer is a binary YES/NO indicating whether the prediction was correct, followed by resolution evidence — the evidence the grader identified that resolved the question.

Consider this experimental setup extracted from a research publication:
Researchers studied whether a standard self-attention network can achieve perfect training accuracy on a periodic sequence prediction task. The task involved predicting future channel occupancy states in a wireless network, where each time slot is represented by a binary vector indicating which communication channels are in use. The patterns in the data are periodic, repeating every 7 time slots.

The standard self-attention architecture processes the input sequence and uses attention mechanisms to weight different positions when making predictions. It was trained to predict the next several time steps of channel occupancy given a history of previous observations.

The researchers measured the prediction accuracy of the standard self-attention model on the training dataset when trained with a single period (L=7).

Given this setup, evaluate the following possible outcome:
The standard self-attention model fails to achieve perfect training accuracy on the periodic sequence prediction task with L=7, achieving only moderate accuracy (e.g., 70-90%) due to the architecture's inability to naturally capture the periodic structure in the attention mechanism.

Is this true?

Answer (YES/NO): NO